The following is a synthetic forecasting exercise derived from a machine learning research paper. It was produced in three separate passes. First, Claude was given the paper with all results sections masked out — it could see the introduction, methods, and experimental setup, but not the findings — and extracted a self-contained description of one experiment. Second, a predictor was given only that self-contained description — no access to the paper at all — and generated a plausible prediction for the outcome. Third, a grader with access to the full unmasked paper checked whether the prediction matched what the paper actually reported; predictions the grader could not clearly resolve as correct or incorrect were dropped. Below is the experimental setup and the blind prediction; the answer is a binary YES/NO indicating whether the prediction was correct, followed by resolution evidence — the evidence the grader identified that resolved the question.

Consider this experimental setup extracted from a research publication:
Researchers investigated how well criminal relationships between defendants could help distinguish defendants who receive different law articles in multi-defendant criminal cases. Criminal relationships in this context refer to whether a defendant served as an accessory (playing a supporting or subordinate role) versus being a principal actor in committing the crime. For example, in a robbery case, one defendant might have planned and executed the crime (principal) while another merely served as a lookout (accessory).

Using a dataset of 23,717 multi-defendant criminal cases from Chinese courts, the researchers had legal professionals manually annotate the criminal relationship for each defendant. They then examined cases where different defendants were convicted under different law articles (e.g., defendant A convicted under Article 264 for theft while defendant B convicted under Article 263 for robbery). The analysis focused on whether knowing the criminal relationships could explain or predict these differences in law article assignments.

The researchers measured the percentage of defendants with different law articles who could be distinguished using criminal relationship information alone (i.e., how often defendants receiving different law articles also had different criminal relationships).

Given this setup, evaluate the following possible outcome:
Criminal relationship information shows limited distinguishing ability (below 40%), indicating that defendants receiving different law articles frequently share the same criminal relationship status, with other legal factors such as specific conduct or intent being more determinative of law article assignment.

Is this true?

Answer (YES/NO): NO